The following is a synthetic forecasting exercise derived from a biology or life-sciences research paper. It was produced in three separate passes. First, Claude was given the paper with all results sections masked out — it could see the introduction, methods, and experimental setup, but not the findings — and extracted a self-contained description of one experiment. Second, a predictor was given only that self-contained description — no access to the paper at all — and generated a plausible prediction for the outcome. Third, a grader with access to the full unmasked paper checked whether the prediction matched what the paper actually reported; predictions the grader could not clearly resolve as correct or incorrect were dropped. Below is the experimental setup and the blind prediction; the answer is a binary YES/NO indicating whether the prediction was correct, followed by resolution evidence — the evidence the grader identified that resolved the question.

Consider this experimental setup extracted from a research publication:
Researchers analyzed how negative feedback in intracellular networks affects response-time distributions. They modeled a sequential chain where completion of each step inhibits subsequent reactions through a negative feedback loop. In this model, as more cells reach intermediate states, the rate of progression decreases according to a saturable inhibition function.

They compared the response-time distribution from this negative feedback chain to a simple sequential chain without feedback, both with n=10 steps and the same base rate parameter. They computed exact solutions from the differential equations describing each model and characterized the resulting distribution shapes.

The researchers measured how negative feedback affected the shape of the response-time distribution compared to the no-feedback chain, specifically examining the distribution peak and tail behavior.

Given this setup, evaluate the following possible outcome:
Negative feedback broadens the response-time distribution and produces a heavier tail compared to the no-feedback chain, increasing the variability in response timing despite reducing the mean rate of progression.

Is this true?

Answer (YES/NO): YES